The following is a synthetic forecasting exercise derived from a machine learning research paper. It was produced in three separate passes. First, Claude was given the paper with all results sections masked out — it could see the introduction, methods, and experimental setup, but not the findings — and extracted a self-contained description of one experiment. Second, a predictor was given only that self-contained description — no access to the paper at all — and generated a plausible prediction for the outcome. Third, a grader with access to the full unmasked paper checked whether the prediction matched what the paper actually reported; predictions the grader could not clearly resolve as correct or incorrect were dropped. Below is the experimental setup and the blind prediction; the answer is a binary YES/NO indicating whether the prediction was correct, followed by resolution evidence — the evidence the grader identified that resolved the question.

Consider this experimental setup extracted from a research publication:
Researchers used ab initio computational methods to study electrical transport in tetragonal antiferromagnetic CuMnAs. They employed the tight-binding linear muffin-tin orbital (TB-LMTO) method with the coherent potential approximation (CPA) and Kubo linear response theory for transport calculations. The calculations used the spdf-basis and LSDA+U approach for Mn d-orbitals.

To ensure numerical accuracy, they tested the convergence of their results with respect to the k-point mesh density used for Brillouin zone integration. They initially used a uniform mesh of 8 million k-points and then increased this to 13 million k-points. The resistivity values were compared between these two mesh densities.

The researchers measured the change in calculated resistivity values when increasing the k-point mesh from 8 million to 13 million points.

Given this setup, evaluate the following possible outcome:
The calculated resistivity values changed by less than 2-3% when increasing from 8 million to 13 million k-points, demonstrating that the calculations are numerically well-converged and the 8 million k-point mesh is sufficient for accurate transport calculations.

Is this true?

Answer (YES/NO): YES